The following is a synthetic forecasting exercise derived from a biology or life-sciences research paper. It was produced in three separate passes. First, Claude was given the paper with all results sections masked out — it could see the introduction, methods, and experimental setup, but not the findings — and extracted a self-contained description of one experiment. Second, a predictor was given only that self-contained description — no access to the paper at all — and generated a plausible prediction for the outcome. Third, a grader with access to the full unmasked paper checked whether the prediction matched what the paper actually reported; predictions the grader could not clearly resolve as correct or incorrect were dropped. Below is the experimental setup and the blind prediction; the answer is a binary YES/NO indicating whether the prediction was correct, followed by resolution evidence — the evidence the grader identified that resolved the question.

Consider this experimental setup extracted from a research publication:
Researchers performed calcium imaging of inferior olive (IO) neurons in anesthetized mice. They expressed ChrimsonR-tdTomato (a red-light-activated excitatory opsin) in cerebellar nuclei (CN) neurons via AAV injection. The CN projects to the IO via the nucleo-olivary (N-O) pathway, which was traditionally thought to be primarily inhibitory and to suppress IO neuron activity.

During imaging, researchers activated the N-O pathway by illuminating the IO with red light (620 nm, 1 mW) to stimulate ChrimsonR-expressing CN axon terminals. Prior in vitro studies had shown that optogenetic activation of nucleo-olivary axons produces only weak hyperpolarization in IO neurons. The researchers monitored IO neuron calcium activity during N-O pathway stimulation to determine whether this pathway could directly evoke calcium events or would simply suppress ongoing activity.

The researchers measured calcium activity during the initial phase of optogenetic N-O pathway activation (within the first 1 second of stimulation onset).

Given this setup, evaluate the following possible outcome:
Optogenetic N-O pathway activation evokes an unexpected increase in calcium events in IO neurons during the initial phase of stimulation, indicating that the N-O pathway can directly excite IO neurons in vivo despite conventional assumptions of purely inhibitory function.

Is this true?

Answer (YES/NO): YES